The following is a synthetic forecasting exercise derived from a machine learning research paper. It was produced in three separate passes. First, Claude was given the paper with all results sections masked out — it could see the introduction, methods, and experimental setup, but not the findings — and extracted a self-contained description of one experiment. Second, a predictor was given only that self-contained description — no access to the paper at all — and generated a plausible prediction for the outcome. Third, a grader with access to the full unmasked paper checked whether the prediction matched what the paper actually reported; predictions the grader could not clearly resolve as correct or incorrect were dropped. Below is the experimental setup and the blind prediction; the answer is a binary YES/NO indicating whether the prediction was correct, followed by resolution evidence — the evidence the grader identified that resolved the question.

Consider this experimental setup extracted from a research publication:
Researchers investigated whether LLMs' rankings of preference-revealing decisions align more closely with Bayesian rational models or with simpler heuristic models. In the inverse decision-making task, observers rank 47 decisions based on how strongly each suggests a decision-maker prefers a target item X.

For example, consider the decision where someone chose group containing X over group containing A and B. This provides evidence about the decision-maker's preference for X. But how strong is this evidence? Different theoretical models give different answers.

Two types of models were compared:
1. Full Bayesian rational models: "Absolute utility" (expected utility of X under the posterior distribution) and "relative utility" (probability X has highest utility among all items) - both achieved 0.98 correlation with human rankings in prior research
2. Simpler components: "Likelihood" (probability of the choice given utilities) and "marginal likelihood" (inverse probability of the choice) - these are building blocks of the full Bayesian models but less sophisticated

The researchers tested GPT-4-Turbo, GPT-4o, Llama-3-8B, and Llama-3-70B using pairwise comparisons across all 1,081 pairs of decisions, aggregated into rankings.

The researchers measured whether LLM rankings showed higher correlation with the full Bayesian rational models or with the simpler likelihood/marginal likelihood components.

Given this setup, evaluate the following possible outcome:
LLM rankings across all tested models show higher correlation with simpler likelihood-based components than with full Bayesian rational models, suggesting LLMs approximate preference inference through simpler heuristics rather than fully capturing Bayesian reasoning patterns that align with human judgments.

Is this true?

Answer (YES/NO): NO